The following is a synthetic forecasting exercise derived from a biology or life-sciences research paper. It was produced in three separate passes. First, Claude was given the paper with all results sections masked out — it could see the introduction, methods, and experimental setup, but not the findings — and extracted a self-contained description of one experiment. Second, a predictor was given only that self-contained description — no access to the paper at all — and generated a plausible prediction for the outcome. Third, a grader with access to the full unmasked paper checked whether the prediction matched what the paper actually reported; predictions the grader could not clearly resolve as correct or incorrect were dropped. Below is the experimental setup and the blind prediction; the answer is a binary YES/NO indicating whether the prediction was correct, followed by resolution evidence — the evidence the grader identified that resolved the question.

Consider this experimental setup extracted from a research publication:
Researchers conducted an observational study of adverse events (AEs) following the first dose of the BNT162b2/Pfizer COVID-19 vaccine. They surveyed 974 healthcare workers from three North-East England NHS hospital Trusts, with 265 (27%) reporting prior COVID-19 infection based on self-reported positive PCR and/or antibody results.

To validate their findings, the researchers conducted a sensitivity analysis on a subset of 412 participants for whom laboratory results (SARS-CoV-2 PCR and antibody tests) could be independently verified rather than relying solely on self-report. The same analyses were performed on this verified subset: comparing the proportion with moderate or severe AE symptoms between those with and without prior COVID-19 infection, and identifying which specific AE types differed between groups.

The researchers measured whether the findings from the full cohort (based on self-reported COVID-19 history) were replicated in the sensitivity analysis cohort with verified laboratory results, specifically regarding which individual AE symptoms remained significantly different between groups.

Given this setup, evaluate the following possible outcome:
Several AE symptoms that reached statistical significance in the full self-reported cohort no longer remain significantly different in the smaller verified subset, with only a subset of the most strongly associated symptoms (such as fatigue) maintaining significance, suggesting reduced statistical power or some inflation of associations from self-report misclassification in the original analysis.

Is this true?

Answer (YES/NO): NO